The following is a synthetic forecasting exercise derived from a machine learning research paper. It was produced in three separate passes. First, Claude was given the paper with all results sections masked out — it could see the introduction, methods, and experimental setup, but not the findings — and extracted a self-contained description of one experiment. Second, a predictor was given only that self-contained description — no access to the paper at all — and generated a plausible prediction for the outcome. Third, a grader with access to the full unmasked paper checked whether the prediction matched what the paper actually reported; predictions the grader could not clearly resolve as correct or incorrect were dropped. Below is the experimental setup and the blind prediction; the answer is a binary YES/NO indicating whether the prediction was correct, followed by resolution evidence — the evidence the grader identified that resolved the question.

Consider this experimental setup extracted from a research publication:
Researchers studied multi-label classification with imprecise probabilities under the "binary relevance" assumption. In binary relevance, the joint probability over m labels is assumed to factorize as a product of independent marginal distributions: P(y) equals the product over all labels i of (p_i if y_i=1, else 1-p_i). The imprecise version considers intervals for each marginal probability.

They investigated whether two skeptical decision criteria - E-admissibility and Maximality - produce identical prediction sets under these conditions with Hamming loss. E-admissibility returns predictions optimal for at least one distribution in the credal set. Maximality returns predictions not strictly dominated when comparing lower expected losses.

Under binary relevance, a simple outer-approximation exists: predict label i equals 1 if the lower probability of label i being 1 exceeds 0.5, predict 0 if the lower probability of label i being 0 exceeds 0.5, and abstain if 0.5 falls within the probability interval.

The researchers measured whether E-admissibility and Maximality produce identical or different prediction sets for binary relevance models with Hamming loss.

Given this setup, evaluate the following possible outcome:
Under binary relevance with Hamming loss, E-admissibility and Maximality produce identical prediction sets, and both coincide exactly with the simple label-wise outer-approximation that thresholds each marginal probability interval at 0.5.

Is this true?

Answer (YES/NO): YES